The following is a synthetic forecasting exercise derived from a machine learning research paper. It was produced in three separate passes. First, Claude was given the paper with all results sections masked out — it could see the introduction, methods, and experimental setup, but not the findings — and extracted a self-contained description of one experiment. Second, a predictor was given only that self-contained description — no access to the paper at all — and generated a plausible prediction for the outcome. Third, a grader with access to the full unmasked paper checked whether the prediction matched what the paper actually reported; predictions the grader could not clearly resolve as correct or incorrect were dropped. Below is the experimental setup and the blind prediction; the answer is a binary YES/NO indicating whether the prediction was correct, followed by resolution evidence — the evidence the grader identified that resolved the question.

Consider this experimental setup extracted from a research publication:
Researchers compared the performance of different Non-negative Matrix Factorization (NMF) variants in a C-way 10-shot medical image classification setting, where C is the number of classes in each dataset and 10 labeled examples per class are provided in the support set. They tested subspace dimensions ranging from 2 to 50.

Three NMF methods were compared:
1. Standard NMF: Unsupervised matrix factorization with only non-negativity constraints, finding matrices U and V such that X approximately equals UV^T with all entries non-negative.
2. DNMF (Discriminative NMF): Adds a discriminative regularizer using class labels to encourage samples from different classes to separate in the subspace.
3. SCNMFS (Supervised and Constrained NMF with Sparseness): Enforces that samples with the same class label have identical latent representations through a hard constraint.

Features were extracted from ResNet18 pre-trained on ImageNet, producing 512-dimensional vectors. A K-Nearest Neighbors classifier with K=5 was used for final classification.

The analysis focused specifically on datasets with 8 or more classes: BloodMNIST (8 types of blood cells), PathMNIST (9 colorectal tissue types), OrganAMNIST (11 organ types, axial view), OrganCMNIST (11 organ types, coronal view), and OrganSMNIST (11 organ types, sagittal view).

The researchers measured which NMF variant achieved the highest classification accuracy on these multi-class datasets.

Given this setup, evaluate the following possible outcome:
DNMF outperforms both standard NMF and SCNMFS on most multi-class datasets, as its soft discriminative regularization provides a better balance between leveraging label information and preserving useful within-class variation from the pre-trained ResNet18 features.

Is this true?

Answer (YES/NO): NO